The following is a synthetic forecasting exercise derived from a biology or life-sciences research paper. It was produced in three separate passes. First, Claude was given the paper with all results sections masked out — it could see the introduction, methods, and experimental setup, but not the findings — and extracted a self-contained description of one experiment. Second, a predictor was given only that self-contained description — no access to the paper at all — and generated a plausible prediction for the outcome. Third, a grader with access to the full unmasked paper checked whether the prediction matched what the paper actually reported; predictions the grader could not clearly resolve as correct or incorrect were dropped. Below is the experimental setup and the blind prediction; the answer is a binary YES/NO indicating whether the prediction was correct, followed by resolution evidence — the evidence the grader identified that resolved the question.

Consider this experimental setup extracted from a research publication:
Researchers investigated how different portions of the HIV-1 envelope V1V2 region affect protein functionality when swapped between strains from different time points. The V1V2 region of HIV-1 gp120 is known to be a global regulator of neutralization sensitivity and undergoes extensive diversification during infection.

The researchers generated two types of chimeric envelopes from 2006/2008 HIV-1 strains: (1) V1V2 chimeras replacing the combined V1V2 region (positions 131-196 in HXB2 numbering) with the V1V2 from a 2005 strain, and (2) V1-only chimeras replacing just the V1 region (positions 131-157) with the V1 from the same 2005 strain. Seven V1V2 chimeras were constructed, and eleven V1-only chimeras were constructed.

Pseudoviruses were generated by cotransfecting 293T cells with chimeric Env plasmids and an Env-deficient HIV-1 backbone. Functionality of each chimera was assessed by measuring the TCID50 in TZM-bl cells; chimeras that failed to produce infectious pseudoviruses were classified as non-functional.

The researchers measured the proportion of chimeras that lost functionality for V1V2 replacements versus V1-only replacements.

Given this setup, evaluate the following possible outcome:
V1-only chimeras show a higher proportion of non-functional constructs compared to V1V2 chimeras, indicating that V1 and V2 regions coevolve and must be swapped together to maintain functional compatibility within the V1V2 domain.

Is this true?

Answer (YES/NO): NO